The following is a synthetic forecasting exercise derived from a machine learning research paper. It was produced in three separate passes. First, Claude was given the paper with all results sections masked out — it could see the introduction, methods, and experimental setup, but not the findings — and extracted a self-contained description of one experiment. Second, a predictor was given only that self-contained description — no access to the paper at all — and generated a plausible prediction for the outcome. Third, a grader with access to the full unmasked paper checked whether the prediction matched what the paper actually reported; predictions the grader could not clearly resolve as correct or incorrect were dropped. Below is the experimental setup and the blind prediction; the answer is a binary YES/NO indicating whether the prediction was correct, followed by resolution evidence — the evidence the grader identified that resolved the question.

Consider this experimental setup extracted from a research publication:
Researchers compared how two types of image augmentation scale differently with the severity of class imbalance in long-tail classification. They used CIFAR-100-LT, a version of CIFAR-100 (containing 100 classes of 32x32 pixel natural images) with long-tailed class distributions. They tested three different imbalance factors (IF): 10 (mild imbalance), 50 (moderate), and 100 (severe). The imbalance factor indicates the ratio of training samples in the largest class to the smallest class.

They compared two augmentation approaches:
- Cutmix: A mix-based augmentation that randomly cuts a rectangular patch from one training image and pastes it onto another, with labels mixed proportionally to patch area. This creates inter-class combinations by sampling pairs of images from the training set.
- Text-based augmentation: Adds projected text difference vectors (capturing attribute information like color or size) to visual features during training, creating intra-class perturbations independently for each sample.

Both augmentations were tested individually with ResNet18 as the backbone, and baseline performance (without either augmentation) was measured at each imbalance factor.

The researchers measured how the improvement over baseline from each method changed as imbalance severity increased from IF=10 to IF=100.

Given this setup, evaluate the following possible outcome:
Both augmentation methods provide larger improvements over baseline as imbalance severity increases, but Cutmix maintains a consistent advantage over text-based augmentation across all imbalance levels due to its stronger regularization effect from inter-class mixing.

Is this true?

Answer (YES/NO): NO